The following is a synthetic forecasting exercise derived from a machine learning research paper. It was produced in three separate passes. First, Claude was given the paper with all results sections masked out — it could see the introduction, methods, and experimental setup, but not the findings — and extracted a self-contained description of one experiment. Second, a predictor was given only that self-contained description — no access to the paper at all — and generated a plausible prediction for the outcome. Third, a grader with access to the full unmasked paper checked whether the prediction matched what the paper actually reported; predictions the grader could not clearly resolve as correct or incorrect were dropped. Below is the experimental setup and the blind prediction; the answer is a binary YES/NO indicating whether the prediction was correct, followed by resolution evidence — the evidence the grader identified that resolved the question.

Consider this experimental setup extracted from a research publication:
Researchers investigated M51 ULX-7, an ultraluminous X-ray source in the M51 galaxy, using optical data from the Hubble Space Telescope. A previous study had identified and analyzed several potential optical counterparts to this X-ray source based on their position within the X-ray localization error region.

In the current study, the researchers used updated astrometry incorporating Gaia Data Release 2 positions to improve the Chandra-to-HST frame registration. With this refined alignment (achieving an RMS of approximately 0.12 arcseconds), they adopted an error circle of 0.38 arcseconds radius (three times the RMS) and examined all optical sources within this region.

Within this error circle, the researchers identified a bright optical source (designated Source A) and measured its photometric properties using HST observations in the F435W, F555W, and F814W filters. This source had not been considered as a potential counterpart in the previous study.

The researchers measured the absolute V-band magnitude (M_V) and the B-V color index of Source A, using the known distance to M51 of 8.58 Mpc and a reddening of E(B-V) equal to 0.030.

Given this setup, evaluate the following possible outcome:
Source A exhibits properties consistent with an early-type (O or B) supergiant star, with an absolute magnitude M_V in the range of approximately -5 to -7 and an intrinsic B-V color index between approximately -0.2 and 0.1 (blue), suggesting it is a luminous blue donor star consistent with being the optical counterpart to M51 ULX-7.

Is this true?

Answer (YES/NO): NO